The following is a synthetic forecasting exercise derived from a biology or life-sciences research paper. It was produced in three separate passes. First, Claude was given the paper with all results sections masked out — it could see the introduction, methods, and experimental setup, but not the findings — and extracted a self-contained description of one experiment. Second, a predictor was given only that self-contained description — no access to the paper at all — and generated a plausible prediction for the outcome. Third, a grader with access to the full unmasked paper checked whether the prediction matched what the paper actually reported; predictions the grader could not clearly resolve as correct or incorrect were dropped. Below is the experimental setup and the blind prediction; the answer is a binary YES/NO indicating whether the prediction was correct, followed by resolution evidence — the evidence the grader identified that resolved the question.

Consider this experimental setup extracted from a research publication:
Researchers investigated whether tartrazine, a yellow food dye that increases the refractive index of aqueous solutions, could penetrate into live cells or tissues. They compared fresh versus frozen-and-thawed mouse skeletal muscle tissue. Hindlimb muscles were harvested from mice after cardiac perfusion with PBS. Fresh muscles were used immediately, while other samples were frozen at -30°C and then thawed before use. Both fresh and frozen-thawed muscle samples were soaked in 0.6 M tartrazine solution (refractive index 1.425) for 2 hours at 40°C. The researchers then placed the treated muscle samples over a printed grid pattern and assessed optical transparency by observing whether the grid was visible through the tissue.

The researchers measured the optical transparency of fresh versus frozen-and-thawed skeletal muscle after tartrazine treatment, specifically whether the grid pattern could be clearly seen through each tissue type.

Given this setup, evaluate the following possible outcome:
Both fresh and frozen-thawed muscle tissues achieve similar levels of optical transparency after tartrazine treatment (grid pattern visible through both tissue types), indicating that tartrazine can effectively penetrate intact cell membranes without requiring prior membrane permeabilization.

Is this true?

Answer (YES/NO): NO